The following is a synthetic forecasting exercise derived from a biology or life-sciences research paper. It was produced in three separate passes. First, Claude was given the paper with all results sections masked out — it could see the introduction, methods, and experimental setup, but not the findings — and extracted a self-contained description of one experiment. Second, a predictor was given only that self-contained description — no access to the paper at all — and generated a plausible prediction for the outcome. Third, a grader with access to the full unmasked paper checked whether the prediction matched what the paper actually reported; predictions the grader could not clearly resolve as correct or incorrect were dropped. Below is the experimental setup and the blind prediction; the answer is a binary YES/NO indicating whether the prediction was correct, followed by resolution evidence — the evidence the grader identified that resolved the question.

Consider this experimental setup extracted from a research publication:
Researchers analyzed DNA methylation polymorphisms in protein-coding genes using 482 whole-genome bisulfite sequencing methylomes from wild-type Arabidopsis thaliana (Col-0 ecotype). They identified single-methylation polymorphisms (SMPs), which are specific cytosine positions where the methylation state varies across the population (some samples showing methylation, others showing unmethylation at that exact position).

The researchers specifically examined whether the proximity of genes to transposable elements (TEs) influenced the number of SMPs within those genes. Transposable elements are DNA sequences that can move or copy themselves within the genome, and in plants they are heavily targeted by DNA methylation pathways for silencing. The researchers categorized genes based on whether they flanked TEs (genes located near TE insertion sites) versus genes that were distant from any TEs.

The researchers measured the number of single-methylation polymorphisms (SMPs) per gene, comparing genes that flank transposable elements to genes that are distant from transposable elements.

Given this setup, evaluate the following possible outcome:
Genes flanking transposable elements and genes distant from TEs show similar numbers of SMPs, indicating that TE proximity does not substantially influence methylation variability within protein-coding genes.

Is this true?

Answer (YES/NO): NO